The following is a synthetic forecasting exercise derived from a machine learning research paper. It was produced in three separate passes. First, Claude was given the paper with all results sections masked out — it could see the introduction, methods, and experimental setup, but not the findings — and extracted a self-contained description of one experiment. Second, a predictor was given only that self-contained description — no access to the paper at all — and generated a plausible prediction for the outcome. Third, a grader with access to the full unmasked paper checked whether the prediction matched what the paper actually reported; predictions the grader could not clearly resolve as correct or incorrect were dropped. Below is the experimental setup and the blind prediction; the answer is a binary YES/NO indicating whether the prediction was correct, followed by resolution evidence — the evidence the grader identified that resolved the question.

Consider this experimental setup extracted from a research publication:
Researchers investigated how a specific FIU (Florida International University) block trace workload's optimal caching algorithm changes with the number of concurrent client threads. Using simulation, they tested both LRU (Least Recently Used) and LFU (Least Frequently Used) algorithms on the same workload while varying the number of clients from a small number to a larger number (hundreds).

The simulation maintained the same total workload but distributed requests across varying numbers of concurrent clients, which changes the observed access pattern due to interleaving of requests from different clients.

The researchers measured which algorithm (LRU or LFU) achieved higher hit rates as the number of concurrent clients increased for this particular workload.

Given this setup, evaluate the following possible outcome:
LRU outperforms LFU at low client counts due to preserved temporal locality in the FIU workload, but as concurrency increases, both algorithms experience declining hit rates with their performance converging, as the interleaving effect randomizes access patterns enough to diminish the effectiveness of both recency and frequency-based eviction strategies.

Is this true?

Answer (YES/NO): NO